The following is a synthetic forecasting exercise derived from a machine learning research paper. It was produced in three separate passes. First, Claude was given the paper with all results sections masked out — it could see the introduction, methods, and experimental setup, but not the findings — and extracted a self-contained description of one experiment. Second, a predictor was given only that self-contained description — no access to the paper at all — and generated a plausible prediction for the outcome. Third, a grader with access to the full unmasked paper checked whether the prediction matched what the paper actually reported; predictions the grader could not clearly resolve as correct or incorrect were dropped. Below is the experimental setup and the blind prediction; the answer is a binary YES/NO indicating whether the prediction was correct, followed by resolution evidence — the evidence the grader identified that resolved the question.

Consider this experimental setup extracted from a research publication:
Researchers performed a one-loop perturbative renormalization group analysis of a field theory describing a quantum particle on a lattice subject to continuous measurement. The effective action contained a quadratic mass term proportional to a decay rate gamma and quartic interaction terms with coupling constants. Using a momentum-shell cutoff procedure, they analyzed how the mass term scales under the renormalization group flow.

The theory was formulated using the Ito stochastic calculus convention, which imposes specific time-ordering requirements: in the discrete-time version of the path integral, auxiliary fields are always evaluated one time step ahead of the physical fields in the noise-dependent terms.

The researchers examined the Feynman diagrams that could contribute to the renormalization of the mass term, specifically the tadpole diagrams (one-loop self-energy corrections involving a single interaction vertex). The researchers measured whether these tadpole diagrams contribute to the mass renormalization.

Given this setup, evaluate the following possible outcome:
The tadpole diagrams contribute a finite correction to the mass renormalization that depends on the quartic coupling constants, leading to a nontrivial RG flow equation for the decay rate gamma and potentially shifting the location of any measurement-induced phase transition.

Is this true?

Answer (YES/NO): NO